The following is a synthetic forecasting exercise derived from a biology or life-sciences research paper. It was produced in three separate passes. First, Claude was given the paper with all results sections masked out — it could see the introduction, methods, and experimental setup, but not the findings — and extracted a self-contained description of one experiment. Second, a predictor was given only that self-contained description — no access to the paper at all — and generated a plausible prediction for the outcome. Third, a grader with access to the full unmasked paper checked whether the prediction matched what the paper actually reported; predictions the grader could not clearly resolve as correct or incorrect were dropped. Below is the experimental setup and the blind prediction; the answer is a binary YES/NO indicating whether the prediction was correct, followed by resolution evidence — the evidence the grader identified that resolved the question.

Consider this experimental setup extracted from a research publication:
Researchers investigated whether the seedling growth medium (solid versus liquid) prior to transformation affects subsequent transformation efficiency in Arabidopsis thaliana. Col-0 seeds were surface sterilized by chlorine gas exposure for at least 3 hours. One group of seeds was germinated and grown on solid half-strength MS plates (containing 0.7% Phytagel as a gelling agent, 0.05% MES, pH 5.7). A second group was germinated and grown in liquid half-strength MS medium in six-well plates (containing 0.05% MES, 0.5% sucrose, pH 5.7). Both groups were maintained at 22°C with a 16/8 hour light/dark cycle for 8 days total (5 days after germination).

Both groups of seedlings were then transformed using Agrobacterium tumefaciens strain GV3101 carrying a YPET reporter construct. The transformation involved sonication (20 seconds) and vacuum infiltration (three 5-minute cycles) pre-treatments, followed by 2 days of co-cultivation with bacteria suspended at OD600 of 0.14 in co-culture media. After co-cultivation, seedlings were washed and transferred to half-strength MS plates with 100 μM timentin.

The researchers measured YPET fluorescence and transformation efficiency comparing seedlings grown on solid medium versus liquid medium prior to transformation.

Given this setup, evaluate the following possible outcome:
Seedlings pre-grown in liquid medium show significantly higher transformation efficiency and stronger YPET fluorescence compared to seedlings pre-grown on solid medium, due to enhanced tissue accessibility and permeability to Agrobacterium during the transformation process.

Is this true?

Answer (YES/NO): NO